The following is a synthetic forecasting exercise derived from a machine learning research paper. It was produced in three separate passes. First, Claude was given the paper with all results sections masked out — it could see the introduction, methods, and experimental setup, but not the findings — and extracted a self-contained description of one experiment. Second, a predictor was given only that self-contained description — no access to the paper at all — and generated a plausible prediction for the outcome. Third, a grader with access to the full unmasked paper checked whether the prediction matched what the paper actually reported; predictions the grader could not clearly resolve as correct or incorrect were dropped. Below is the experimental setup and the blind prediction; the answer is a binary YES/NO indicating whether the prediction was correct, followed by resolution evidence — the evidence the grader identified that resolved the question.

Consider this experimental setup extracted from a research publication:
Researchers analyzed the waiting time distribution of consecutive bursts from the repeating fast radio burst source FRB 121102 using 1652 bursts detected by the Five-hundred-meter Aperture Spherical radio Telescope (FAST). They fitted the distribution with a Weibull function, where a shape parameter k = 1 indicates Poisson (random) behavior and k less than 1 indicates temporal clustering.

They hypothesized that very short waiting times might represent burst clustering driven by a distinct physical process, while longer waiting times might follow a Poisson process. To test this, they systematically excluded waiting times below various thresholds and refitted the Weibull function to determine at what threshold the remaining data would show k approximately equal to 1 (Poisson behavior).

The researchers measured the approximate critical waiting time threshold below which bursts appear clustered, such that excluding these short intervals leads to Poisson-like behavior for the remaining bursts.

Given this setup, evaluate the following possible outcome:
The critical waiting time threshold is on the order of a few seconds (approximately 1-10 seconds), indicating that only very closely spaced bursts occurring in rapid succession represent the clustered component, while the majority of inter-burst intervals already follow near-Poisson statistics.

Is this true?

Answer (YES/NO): NO